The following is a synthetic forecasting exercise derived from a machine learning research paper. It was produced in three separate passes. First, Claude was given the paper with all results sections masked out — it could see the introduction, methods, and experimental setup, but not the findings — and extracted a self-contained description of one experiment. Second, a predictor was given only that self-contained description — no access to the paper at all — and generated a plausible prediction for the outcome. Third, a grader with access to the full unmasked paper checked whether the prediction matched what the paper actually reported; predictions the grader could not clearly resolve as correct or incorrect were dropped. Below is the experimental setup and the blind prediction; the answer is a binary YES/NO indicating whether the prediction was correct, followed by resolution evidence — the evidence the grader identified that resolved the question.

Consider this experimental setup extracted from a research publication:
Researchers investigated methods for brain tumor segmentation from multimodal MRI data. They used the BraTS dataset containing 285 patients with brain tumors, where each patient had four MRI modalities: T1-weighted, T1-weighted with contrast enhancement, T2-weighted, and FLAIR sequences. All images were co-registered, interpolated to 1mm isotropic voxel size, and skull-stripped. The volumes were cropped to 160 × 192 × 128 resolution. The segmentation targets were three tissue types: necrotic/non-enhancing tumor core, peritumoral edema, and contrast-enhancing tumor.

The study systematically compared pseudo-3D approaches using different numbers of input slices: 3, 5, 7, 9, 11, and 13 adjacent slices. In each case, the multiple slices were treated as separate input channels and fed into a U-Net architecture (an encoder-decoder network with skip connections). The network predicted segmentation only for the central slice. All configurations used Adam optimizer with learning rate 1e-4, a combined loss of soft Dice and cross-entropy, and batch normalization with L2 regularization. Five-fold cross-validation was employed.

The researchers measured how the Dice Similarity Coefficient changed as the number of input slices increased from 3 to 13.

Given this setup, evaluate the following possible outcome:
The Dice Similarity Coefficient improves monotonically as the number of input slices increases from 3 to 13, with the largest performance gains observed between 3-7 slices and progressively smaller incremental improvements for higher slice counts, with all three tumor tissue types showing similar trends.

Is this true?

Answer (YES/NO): NO